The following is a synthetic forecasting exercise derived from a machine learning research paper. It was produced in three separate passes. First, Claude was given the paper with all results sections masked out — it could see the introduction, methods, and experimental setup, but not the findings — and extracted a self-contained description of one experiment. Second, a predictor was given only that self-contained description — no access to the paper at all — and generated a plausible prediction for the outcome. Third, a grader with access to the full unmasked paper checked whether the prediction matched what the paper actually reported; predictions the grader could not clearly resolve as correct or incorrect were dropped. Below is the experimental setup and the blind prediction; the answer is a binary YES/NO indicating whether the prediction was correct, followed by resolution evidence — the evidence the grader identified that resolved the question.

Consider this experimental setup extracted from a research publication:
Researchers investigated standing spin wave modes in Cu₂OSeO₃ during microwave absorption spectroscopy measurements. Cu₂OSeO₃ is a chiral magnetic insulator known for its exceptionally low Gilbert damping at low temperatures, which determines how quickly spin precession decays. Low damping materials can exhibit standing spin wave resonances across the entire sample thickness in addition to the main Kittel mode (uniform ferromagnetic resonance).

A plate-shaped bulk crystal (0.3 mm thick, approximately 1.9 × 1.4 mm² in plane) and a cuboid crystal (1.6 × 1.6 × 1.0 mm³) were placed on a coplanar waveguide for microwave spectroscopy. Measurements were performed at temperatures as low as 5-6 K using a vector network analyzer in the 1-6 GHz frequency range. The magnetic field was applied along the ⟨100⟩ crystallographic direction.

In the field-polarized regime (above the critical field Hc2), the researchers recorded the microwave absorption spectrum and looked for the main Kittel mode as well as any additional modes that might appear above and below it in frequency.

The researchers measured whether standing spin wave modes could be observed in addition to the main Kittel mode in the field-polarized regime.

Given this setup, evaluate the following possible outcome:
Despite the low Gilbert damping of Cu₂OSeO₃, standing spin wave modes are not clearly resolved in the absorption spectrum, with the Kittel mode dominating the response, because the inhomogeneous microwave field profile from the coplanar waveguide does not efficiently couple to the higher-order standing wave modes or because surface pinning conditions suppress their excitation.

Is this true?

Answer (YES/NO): NO